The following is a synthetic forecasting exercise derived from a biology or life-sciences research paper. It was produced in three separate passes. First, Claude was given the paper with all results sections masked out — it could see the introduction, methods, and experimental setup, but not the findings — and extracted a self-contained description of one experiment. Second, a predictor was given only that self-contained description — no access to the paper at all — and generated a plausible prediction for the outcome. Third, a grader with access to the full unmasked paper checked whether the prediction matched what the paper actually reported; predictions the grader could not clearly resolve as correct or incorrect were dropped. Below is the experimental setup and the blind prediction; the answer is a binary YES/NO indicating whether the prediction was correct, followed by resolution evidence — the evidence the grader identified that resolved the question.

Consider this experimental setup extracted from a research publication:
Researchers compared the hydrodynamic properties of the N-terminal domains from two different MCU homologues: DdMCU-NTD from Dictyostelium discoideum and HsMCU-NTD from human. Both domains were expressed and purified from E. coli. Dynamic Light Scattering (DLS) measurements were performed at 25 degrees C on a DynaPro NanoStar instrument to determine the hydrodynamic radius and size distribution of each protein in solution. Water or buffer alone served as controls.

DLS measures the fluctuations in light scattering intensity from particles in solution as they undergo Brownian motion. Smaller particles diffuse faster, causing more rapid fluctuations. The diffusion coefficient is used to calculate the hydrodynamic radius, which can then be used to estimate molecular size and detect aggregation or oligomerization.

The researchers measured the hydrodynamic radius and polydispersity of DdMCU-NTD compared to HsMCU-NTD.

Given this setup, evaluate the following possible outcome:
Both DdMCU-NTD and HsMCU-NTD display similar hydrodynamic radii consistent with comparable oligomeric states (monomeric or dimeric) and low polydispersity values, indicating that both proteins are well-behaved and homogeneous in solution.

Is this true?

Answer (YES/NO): NO